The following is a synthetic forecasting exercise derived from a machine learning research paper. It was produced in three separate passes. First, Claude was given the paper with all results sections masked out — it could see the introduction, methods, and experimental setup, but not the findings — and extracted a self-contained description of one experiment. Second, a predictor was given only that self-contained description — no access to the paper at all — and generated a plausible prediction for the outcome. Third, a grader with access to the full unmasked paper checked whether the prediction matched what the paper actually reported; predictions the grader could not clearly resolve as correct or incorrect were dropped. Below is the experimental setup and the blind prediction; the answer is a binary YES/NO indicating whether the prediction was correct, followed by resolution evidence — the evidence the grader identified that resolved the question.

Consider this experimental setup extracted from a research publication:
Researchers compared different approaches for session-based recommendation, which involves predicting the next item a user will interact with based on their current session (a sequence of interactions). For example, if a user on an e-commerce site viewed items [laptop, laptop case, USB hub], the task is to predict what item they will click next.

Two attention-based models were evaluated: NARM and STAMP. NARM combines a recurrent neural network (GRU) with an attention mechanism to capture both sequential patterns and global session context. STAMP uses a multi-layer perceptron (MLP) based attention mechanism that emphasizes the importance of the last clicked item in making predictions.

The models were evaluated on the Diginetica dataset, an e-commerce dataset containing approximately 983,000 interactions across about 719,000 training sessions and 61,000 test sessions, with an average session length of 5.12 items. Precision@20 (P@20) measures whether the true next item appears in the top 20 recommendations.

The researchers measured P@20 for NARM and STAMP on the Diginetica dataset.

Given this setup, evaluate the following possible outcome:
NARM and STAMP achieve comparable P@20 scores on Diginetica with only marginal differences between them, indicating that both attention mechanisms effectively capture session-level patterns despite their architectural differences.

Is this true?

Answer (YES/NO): NO